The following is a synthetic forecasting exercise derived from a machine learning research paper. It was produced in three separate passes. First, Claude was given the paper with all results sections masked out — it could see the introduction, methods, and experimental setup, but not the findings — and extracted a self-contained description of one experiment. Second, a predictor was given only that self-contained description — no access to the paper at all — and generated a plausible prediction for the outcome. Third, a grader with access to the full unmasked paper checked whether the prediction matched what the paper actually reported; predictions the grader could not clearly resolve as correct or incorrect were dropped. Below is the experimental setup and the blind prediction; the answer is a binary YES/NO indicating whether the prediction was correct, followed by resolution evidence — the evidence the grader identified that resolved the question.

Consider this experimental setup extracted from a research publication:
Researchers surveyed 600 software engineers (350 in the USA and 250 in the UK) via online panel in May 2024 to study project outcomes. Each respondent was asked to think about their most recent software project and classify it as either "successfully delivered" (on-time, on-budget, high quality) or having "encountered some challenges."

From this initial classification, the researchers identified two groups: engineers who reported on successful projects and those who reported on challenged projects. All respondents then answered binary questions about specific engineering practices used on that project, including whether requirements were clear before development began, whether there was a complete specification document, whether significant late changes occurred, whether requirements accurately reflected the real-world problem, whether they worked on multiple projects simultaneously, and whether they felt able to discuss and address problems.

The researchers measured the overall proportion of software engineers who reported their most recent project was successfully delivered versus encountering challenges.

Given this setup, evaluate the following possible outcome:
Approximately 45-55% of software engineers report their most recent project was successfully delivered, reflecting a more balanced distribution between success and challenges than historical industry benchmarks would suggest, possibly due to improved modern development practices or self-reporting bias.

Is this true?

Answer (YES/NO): NO